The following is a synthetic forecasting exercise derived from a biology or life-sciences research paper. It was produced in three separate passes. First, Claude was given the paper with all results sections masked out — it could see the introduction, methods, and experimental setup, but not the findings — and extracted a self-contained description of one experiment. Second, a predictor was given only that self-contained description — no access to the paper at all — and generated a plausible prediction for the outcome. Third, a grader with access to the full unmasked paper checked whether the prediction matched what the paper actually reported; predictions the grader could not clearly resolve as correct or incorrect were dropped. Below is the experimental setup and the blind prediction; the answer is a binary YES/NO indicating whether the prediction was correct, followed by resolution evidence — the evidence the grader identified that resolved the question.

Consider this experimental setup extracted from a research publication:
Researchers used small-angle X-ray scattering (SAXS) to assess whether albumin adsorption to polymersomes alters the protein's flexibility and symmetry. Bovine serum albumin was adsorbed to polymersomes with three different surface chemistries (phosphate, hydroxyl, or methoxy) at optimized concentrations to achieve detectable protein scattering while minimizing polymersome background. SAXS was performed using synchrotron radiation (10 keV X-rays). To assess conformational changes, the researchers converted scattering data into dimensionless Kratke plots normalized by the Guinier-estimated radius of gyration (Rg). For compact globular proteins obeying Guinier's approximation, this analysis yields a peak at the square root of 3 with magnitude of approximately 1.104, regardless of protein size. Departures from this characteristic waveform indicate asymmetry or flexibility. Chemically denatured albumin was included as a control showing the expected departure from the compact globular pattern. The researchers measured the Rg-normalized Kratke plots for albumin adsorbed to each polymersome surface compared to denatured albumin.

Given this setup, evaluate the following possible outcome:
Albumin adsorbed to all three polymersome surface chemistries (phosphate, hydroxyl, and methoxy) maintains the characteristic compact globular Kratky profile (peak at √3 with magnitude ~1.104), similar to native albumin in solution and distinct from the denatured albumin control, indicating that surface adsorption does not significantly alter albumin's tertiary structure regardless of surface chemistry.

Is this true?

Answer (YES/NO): YES